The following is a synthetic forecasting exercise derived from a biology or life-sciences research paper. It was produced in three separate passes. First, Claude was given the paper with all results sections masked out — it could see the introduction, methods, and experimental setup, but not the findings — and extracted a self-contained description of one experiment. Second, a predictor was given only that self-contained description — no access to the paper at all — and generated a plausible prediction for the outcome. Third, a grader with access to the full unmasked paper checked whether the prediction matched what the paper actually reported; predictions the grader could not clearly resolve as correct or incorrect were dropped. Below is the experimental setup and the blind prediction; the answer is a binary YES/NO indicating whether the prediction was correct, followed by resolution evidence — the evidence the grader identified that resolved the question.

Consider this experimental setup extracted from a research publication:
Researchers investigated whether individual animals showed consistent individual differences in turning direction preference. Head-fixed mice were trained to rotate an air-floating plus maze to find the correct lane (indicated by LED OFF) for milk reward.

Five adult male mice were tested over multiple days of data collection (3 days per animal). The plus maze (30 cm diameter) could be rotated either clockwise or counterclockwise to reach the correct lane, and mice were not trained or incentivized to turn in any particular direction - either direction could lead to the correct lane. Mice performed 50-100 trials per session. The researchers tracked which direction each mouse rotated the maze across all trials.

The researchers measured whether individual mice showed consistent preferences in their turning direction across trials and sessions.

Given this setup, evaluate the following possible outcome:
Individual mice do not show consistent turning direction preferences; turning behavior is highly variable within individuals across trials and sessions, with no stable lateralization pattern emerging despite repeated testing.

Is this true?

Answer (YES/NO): NO